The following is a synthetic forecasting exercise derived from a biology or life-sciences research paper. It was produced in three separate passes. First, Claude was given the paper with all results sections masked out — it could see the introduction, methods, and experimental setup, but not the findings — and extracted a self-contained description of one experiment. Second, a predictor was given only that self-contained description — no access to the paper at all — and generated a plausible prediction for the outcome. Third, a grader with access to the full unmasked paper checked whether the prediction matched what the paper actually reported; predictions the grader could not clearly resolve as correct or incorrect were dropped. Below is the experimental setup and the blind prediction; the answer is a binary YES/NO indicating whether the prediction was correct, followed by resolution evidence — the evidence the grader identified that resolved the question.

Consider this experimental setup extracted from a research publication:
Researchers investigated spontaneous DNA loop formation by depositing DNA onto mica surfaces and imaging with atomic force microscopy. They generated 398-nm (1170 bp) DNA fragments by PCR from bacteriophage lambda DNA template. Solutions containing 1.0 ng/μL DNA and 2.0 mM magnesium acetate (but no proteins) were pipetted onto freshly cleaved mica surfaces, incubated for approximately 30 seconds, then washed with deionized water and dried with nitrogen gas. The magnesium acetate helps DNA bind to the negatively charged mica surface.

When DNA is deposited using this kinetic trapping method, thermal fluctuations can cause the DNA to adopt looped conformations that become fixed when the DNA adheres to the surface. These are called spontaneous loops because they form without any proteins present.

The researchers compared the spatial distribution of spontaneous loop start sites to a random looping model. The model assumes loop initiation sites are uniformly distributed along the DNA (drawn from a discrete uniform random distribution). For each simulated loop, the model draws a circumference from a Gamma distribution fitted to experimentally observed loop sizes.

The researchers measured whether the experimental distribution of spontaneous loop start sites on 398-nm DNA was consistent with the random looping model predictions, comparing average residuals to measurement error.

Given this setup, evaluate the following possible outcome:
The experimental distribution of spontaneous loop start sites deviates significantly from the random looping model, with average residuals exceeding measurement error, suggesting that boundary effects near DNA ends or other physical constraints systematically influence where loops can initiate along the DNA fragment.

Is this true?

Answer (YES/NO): NO